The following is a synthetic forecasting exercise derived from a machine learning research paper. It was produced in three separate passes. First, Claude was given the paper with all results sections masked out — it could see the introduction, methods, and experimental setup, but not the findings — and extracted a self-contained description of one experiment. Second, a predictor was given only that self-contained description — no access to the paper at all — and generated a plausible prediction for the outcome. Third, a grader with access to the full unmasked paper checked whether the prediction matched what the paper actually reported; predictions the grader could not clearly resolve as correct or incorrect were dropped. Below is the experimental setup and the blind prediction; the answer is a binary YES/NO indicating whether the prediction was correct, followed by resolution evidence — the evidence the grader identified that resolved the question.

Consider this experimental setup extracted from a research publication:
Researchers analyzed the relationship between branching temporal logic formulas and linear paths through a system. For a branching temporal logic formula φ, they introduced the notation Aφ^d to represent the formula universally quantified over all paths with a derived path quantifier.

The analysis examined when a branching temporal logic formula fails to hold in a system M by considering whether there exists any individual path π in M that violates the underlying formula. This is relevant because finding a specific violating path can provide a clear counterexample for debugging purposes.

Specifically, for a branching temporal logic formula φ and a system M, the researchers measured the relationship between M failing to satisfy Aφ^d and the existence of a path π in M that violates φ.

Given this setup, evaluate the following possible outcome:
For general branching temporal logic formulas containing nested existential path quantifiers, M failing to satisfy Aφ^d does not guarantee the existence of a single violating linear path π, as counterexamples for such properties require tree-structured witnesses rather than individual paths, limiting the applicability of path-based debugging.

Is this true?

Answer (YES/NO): NO